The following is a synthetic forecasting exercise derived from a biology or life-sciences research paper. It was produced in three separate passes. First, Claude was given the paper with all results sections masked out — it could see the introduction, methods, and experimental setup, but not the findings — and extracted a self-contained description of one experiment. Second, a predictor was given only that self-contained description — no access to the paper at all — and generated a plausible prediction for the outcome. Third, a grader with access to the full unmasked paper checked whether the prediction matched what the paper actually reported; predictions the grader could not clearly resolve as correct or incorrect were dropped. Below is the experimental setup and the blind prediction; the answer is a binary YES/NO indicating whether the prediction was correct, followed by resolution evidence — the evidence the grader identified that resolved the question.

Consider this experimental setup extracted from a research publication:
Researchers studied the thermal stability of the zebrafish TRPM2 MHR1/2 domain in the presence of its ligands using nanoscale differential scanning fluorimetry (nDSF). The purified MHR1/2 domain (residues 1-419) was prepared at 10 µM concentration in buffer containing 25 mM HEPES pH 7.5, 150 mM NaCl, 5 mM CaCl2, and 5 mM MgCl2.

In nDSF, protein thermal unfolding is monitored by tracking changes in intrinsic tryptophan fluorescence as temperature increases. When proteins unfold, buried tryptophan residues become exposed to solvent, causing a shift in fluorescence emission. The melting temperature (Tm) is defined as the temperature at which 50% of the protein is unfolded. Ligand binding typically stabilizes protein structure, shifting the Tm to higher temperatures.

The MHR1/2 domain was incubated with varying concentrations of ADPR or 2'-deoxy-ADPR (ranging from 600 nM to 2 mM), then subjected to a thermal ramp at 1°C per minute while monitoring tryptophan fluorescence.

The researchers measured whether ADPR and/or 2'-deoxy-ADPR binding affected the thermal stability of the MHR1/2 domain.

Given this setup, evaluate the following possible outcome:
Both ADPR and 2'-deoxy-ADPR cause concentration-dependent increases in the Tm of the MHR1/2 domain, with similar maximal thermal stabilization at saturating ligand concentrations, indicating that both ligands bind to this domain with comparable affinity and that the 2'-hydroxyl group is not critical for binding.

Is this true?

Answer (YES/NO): YES